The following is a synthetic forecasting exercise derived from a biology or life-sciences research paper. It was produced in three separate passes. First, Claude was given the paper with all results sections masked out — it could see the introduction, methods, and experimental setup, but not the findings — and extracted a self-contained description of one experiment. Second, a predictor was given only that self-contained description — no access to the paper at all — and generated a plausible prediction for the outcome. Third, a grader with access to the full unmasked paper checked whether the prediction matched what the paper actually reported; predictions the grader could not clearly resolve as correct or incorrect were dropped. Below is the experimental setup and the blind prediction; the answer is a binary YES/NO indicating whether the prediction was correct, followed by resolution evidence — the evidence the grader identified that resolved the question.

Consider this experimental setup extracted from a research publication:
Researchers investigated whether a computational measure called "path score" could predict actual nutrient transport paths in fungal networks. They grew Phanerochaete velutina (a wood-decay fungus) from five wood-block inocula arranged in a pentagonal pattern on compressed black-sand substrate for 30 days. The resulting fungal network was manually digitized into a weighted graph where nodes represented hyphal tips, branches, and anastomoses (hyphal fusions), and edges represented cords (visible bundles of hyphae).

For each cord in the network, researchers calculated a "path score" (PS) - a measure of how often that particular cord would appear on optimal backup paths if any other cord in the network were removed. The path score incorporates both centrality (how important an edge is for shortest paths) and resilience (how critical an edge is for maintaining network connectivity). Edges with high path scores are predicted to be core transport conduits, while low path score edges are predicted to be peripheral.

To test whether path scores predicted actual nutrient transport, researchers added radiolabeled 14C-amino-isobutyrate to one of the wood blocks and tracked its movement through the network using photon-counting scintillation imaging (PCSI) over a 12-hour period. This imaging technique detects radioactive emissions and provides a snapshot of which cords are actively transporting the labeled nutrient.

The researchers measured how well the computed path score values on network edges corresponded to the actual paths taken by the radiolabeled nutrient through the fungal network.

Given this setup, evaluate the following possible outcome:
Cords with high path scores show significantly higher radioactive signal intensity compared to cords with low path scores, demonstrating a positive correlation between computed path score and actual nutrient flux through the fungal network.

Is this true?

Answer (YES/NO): NO